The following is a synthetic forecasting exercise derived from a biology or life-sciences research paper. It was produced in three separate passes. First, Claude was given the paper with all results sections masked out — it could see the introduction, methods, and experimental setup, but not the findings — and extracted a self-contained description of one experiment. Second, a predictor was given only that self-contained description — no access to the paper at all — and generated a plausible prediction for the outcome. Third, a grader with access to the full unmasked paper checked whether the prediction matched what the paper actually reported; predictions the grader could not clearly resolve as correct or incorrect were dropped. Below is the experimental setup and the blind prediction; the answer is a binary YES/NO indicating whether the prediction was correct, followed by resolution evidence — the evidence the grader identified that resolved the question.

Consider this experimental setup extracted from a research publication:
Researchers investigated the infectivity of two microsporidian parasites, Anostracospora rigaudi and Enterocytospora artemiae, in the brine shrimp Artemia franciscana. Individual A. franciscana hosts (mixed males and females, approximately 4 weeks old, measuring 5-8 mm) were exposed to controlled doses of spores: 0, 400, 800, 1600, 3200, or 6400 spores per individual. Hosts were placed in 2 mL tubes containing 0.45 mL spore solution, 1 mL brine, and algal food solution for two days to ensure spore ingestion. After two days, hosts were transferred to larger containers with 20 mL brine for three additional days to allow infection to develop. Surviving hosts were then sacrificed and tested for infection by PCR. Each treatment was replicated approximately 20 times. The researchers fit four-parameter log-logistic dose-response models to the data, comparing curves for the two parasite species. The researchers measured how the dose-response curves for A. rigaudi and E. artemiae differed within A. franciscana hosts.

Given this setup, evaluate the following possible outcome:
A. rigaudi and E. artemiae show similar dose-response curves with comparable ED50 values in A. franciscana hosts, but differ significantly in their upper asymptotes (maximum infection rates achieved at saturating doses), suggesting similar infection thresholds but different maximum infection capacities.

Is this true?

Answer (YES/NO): YES